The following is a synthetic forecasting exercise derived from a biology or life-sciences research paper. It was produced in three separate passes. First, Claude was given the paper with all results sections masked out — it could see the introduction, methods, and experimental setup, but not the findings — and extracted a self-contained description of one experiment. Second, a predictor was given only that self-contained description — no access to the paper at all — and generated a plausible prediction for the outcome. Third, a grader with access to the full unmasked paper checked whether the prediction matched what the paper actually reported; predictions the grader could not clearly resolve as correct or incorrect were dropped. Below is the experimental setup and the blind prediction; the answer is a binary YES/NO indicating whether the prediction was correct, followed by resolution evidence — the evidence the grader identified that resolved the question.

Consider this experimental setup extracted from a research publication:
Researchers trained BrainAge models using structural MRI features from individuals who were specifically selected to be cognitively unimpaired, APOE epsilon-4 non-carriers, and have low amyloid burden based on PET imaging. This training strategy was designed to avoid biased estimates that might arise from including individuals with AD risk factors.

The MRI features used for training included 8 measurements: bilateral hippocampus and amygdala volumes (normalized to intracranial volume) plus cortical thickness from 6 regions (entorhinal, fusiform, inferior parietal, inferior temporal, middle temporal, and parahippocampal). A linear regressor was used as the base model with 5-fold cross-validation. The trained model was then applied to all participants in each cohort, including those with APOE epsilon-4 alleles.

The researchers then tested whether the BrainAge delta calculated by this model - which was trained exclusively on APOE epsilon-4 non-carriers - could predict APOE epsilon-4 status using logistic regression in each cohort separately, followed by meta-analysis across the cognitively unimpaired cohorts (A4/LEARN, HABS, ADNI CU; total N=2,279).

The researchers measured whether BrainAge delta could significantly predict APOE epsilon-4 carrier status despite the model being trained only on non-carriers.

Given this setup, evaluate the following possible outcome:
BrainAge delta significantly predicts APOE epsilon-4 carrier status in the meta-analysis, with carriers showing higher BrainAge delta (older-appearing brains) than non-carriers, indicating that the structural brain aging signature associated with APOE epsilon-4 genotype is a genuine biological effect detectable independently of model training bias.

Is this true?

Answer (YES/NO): NO